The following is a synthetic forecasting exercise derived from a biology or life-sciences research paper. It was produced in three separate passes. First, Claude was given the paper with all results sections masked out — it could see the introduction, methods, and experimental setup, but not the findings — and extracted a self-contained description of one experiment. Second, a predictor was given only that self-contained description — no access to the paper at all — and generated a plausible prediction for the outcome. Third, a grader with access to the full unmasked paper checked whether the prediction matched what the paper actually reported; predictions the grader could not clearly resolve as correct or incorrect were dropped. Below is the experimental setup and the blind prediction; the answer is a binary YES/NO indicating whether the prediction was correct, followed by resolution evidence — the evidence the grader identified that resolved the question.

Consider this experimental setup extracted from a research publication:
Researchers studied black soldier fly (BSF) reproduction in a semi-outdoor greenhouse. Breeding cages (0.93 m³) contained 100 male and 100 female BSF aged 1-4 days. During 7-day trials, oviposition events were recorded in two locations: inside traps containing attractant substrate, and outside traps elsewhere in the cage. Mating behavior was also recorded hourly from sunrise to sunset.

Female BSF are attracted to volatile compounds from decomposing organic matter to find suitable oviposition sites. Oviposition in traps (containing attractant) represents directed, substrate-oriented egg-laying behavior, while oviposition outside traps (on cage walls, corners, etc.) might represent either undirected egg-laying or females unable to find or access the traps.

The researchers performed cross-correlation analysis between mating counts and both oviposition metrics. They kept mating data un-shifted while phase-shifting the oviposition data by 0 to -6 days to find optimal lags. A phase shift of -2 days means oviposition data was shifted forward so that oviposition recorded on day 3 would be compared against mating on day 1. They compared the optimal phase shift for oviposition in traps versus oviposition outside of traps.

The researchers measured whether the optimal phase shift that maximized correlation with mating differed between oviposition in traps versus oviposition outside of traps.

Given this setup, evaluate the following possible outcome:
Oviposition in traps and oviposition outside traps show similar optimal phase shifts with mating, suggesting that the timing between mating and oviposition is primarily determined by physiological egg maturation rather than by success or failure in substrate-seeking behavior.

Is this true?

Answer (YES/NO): NO